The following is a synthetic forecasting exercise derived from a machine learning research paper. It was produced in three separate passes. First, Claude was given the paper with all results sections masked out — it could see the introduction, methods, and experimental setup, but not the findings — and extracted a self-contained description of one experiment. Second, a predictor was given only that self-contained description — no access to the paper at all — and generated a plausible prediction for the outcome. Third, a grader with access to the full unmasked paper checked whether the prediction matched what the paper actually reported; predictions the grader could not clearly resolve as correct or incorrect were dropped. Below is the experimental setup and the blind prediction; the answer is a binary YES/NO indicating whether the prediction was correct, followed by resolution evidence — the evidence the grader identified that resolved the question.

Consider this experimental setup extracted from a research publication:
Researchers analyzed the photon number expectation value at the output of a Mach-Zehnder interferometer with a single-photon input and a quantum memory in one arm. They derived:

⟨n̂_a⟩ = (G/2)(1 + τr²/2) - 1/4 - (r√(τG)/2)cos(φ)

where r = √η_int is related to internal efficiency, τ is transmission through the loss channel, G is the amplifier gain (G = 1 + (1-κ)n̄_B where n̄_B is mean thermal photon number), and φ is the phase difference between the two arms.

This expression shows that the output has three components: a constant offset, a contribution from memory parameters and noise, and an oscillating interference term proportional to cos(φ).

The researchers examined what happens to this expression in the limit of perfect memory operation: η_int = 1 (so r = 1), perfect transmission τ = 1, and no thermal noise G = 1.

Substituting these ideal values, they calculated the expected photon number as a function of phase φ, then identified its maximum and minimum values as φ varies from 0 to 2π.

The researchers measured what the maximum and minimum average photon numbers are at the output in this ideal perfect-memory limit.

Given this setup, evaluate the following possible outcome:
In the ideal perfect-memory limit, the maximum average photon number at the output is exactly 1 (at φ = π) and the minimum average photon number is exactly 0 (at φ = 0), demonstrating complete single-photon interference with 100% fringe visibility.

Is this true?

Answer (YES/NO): YES